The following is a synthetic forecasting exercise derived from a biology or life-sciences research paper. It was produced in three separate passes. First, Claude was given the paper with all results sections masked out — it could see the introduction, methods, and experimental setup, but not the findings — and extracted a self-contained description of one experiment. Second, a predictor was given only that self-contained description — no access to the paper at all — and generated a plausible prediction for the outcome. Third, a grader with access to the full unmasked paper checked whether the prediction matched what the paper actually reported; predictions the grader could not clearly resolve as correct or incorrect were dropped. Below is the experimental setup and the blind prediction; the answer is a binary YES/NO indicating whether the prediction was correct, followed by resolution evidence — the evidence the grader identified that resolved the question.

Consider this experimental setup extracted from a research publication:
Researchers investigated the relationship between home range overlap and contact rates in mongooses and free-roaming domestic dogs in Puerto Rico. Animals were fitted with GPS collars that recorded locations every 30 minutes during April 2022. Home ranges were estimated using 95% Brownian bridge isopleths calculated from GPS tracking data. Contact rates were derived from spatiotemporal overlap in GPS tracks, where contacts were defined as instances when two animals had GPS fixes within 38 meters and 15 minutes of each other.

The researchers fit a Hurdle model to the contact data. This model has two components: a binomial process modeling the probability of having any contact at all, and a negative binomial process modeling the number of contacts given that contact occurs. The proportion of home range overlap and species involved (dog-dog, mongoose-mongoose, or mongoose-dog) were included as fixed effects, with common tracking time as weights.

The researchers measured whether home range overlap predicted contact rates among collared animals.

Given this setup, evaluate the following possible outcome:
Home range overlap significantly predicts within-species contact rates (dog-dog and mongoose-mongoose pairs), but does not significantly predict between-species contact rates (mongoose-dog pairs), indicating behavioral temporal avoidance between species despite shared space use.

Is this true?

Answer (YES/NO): NO